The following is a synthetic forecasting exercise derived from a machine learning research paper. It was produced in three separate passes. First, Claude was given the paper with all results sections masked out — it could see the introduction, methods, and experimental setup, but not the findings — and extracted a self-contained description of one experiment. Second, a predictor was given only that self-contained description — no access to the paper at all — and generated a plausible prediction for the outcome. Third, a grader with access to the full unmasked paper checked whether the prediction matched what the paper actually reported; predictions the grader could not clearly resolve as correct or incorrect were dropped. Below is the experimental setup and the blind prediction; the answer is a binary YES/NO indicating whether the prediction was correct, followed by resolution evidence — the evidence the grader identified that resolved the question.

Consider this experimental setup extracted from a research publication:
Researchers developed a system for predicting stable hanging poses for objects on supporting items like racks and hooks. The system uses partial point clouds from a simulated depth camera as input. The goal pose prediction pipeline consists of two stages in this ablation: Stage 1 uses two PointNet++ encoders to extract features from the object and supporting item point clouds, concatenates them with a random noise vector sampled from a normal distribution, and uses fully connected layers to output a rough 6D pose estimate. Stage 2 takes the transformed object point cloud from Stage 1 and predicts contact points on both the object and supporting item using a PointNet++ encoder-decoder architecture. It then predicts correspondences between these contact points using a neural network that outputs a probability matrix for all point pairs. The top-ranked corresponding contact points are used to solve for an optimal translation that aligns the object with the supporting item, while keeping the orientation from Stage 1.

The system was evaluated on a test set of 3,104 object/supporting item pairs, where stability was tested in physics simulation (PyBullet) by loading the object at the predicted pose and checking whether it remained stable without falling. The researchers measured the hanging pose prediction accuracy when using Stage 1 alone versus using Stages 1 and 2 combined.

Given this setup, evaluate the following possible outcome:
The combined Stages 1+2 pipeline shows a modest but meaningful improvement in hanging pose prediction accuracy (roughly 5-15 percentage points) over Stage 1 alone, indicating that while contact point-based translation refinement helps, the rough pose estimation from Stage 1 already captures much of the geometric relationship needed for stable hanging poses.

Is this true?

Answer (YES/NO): NO